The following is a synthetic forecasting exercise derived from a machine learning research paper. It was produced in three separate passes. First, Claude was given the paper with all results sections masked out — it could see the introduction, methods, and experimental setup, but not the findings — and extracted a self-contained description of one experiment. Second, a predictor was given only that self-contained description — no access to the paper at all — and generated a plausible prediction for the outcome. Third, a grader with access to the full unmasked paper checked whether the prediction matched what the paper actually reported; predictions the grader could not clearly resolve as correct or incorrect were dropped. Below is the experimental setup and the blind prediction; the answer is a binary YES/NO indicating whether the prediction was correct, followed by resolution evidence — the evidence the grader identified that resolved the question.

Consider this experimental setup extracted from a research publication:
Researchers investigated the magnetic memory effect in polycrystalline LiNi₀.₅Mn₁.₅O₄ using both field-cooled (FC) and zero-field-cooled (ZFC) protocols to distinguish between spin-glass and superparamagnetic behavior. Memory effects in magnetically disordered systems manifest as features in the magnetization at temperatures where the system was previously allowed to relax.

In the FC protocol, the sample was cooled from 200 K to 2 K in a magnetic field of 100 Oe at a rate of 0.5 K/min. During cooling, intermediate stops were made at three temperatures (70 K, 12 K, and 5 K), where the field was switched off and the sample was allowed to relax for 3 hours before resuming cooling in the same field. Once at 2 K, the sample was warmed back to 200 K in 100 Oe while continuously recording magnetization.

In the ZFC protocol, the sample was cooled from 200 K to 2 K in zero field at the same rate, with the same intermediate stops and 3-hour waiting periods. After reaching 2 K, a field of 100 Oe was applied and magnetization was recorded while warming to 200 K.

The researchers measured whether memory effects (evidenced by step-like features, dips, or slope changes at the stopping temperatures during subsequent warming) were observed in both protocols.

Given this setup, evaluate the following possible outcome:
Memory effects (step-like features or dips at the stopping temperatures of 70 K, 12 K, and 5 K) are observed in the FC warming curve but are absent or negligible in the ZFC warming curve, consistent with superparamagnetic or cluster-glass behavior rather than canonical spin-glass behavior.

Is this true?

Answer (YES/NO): YES